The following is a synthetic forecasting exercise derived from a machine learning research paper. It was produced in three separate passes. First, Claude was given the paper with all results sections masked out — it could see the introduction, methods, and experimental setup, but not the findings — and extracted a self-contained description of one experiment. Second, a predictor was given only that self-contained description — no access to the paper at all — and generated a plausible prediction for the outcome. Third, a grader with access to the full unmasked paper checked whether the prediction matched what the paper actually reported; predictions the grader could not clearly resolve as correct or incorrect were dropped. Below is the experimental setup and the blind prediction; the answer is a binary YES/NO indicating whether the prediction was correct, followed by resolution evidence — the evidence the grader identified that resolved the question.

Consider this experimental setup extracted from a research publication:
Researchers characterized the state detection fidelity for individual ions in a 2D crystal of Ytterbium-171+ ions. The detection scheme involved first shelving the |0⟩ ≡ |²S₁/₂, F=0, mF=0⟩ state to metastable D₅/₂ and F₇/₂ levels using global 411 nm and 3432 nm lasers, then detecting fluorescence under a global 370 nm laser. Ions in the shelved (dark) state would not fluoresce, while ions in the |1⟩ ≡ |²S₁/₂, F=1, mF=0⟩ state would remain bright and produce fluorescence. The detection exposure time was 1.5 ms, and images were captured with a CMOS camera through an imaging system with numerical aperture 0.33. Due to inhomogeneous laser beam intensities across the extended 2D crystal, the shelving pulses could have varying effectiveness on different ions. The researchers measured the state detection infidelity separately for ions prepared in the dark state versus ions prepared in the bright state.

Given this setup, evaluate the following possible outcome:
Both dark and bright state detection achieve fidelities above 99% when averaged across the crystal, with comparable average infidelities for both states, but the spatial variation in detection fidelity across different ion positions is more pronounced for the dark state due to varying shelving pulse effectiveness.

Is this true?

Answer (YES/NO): NO